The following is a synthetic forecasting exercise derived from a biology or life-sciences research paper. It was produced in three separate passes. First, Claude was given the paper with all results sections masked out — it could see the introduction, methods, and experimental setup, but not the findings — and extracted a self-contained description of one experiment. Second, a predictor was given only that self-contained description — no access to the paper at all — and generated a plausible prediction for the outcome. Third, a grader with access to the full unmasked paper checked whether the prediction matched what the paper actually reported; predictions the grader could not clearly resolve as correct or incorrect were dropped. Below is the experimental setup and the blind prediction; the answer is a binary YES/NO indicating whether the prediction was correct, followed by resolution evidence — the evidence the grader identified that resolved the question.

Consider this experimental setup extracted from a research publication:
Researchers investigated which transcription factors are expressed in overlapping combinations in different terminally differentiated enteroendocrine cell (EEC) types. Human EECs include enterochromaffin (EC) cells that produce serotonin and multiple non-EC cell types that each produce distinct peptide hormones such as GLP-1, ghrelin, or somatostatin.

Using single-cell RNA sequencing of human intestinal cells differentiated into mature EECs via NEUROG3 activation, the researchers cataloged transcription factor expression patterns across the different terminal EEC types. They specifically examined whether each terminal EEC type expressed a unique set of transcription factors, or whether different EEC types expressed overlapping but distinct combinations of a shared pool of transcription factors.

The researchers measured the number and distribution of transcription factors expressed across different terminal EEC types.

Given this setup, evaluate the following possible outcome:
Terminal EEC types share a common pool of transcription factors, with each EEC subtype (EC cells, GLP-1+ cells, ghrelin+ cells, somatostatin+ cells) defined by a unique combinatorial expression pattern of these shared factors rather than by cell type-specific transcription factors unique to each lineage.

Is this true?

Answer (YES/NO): YES